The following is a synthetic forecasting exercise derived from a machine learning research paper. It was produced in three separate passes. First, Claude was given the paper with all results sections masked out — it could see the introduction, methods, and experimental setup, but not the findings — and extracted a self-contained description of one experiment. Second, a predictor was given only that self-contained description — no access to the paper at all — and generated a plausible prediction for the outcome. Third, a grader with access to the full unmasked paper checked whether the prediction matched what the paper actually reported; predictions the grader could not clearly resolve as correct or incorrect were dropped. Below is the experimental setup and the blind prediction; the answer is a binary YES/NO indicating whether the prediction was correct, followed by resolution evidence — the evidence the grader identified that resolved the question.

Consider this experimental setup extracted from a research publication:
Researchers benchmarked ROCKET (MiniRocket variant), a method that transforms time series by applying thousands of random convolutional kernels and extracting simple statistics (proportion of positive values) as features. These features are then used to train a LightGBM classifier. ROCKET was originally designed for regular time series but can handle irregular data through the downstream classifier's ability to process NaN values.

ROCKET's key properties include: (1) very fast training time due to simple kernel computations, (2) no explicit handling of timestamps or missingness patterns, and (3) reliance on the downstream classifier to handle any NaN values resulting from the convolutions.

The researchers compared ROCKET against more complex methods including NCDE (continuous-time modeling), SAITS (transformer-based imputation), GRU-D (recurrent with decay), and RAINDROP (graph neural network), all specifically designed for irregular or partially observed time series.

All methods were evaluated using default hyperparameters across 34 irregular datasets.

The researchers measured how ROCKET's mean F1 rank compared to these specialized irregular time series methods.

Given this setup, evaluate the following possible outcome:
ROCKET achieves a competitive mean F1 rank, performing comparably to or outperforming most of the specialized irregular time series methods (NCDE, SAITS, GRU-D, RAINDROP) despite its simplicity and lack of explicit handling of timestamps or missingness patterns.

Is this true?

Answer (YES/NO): YES